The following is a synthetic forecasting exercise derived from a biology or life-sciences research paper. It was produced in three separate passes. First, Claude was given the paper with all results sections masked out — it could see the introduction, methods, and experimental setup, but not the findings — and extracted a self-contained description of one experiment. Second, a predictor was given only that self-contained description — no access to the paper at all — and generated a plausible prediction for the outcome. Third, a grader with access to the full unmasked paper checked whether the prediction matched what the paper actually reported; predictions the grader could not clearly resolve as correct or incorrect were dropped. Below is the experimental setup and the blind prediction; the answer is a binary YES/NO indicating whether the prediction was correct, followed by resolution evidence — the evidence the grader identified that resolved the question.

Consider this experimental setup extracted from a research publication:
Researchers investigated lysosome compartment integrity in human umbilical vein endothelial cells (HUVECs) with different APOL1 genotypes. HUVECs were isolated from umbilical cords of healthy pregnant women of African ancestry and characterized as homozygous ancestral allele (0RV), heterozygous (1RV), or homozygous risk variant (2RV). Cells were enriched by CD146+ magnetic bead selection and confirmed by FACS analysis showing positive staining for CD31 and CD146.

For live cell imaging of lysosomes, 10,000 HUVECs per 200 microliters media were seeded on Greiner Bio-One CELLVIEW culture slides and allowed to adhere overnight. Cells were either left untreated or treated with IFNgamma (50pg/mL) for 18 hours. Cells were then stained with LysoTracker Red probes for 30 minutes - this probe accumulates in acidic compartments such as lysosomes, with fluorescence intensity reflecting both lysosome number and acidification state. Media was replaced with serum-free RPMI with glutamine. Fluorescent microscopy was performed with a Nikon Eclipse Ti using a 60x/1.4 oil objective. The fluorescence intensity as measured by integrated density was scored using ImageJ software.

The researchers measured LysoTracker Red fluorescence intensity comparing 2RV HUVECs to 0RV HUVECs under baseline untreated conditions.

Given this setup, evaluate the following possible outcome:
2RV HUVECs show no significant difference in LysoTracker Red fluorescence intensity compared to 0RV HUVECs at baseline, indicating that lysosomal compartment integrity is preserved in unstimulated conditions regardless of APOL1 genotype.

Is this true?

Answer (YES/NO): NO